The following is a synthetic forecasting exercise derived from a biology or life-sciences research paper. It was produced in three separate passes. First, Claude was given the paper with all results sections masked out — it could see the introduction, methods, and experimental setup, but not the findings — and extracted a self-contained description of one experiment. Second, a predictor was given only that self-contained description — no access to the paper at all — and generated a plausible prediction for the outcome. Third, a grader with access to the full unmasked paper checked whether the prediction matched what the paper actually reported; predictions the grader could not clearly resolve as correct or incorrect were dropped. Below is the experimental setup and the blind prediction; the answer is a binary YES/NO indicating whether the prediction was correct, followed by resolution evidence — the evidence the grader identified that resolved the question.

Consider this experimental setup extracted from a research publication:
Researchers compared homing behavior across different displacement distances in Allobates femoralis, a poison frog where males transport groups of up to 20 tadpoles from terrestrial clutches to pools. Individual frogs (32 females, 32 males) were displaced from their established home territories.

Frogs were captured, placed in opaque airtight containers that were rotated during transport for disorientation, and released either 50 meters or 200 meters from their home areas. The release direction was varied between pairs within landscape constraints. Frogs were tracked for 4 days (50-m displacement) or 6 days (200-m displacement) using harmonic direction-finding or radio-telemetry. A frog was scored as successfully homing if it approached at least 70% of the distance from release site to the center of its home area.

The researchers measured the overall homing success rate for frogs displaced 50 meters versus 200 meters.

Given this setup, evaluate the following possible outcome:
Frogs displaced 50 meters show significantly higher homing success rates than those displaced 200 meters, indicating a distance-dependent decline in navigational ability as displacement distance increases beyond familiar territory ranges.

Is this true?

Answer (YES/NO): YES